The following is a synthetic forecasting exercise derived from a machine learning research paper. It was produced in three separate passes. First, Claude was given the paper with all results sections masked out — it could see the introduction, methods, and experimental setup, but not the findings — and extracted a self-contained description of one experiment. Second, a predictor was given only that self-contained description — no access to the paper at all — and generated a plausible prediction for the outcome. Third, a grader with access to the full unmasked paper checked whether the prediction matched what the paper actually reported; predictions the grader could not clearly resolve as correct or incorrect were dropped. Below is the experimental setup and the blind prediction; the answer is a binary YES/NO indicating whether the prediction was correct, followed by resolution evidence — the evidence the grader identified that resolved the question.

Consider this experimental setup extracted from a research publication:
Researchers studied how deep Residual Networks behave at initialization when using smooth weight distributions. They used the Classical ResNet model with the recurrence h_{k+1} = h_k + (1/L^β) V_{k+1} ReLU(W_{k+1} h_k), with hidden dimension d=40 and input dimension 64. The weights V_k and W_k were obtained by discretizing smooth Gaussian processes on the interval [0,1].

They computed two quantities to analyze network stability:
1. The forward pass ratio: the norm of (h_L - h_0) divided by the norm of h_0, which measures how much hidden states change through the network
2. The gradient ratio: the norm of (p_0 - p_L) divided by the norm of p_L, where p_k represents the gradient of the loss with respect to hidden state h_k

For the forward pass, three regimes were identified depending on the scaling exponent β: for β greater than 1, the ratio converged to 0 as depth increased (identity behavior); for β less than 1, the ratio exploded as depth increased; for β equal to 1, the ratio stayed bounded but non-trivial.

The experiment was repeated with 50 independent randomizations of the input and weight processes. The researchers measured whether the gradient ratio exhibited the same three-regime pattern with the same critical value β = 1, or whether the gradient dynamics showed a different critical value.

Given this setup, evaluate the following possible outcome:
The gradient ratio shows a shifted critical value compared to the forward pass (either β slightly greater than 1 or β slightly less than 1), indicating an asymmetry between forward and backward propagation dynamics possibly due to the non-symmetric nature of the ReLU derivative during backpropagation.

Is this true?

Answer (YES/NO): NO